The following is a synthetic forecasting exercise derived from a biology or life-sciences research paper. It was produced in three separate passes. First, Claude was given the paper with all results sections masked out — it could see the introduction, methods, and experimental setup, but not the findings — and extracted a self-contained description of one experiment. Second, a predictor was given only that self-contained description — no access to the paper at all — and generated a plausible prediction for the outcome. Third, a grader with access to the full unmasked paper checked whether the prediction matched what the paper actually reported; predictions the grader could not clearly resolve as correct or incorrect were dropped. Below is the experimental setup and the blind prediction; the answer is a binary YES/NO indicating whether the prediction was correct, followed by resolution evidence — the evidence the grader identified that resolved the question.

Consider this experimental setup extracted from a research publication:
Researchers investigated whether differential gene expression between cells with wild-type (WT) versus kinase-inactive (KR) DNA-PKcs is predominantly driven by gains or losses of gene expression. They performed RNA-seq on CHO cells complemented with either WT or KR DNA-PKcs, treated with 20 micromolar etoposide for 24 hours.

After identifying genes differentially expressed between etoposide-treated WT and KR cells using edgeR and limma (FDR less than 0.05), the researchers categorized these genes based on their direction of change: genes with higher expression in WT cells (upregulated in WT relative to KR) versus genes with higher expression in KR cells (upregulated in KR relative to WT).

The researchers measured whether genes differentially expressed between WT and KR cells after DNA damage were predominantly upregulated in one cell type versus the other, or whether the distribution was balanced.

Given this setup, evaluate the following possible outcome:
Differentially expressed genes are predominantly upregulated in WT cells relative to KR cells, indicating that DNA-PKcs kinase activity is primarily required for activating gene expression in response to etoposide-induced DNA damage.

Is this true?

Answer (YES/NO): NO